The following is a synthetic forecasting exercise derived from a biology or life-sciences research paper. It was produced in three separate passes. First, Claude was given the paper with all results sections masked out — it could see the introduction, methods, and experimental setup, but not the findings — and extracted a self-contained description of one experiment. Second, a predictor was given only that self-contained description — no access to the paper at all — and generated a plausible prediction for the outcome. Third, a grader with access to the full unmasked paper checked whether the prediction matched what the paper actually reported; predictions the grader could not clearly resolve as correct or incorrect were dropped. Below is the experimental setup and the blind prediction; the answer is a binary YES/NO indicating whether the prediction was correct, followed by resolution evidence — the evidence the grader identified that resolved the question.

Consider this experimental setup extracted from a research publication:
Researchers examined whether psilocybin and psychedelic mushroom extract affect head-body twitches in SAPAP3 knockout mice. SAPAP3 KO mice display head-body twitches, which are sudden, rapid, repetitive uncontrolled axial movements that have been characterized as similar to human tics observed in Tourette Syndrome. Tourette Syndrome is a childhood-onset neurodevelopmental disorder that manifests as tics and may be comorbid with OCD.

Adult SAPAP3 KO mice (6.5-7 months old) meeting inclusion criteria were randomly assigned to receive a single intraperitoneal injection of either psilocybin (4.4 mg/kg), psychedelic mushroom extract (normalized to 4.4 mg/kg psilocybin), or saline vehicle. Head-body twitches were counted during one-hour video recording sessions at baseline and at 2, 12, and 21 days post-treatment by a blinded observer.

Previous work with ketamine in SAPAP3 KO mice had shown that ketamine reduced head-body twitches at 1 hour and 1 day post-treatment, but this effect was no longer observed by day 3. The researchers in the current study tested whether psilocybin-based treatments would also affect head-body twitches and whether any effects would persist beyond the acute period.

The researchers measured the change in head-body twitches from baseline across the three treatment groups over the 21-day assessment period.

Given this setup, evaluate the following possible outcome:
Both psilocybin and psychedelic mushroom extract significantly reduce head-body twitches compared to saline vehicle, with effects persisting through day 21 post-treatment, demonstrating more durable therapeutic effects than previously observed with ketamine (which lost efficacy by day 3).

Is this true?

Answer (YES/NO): YES